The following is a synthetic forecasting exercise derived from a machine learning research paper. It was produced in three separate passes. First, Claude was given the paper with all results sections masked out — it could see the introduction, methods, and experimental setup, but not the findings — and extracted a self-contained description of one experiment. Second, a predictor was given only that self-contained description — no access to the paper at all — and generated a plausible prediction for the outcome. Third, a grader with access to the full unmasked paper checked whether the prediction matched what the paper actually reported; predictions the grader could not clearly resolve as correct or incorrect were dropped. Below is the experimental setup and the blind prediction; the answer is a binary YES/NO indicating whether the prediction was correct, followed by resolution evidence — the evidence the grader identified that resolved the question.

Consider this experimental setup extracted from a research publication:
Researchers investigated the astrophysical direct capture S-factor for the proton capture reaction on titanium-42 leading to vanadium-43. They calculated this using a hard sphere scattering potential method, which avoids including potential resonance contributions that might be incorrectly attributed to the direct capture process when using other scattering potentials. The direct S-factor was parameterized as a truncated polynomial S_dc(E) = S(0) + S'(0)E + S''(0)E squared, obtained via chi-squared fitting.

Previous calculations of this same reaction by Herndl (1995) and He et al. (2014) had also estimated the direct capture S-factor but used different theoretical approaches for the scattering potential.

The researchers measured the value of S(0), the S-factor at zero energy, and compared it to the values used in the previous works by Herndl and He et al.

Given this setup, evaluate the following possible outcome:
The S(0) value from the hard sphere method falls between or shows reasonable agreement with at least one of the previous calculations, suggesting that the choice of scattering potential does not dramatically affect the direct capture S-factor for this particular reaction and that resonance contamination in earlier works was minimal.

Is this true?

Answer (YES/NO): NO